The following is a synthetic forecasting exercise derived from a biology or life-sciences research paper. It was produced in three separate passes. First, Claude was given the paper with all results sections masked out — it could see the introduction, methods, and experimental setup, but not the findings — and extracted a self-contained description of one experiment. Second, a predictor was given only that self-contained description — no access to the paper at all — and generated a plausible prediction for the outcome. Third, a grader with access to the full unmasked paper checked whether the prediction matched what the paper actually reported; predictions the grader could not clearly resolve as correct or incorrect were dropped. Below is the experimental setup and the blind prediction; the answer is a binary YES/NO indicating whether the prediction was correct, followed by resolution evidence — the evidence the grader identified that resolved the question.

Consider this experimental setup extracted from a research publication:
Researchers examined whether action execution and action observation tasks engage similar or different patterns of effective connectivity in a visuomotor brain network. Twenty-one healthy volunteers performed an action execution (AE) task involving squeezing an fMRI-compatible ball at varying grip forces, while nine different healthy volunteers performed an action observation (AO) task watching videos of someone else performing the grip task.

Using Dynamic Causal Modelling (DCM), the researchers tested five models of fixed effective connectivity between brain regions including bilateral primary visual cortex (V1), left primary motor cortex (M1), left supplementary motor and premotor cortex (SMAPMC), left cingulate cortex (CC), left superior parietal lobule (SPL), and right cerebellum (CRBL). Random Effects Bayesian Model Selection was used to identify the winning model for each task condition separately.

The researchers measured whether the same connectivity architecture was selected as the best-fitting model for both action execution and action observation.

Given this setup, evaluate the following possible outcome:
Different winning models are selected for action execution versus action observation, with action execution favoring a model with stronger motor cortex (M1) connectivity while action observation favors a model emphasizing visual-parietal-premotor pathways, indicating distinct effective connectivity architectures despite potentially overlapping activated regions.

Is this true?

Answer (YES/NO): NO